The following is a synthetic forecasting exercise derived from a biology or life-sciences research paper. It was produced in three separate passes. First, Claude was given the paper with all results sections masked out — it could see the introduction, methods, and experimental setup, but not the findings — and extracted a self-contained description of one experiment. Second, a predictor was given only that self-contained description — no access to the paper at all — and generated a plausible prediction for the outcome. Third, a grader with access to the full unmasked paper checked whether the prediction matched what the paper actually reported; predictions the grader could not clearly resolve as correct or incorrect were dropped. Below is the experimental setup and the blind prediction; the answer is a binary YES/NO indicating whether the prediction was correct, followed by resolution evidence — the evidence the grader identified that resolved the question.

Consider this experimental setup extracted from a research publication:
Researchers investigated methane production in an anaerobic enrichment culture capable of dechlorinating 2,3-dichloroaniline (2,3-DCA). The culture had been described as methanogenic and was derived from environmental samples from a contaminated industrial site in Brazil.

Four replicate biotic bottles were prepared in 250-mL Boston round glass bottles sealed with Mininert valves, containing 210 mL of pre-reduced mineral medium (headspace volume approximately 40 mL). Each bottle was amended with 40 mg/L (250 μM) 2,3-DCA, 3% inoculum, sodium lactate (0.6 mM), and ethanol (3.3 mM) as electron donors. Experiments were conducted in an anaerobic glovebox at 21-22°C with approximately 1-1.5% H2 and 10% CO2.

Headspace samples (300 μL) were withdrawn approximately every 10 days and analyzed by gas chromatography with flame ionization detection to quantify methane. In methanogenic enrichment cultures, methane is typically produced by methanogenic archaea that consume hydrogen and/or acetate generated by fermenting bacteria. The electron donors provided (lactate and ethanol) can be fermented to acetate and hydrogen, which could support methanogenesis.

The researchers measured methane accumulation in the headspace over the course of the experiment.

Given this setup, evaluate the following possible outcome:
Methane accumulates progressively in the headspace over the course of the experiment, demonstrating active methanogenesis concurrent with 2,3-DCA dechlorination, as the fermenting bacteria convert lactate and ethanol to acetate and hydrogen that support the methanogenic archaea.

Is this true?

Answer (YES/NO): NO